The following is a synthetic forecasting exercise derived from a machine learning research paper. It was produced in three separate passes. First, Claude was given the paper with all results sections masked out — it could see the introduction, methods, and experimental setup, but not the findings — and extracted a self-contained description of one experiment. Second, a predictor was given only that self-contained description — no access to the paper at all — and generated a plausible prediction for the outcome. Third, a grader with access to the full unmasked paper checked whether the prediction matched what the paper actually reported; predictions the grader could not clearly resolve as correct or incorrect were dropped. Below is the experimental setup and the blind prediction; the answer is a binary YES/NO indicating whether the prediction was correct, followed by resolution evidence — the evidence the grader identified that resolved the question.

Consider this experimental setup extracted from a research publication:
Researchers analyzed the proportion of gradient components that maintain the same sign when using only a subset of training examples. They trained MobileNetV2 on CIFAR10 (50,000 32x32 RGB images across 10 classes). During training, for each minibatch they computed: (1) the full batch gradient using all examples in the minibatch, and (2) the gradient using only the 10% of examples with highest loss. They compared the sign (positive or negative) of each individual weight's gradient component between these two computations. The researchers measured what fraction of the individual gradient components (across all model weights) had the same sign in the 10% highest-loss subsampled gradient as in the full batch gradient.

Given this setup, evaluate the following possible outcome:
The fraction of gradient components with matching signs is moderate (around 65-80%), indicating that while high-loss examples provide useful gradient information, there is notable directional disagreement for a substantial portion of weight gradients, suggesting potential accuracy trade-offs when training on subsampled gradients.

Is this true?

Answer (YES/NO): NO